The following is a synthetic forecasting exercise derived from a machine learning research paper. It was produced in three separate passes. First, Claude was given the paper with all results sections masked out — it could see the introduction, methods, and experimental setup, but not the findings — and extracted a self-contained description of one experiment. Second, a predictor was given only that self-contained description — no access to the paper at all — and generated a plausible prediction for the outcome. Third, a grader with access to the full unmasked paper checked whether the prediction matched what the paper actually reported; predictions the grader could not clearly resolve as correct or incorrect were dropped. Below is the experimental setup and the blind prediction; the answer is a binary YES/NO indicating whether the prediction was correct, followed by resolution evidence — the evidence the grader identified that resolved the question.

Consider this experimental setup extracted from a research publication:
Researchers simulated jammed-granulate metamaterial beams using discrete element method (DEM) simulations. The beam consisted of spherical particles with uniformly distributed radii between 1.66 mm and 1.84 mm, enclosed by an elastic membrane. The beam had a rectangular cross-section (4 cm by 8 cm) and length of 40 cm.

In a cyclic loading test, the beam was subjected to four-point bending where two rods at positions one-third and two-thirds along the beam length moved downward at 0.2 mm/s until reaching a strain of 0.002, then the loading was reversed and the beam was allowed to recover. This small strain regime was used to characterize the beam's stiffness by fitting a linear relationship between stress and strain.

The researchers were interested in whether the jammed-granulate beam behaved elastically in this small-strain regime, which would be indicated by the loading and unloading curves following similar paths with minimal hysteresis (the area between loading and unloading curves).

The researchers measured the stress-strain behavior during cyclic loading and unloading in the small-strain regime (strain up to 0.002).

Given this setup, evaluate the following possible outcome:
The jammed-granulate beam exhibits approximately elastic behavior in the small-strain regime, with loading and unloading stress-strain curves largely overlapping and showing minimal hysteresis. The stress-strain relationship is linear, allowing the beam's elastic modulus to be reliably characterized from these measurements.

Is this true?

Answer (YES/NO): YES